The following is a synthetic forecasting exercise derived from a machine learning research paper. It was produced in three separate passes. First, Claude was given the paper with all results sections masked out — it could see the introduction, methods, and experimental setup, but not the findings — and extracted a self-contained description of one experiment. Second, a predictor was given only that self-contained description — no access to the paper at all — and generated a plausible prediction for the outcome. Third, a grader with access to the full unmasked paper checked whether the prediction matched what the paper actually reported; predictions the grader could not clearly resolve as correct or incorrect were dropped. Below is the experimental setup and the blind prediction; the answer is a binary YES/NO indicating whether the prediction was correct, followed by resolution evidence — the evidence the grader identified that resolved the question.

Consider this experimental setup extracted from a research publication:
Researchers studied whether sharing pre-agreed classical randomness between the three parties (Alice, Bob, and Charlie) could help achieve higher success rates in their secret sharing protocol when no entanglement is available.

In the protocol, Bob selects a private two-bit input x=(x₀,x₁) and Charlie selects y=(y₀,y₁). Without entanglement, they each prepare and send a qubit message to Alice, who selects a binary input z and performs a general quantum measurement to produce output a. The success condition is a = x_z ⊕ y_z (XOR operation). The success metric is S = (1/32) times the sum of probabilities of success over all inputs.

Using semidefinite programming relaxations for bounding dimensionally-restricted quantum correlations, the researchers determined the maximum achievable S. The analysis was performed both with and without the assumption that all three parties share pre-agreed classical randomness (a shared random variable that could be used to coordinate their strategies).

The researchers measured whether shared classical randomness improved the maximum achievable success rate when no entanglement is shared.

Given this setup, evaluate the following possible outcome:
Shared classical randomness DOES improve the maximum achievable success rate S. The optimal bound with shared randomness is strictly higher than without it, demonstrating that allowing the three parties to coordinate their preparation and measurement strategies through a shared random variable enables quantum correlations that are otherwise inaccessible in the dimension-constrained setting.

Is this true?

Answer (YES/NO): NO